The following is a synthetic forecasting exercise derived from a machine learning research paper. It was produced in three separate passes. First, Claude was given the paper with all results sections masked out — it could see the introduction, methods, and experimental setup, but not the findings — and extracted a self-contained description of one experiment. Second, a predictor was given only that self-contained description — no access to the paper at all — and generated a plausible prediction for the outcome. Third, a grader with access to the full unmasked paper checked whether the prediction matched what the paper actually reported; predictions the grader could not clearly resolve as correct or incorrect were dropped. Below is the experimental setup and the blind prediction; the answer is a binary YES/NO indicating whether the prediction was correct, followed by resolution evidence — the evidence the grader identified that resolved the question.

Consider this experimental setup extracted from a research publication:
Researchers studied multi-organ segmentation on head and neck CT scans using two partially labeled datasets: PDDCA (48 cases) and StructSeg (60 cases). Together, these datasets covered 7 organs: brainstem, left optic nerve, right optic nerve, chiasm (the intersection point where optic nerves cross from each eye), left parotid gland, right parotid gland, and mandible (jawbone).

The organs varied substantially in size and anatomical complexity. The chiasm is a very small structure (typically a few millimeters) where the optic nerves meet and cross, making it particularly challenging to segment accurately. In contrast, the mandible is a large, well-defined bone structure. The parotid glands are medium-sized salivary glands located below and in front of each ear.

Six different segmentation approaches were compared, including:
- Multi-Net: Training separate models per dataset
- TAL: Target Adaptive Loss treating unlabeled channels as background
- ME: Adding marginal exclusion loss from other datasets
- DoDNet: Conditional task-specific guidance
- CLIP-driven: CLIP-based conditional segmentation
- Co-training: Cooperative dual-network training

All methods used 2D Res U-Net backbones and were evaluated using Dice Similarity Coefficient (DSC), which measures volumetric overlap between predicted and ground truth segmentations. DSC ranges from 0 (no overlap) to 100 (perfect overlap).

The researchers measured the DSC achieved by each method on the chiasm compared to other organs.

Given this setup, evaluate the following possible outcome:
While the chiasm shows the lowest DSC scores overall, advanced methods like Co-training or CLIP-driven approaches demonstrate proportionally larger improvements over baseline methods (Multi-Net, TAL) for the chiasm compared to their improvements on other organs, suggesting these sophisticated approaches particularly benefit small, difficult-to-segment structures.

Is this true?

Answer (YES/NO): NO